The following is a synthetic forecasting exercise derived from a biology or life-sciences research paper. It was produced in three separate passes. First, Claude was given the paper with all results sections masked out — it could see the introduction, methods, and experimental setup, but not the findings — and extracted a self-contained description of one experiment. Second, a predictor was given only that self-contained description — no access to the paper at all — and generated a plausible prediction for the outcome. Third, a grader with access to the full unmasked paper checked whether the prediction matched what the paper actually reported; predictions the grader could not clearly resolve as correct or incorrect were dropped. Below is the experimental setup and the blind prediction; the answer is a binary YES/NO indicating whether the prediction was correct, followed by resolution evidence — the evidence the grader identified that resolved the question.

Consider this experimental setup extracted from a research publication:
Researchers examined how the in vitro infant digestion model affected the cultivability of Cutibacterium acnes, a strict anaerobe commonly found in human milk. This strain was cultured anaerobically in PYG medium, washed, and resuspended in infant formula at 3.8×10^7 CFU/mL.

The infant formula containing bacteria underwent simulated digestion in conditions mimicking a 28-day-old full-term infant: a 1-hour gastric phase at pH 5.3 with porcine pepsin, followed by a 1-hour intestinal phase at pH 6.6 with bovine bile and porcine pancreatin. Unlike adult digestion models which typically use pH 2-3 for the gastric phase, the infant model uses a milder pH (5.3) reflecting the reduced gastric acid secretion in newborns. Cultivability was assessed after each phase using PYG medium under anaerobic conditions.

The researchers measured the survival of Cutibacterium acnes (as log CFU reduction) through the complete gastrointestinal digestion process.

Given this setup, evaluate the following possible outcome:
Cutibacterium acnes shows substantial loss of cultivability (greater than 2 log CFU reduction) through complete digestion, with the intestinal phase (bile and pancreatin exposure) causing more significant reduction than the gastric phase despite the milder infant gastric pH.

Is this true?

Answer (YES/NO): NO